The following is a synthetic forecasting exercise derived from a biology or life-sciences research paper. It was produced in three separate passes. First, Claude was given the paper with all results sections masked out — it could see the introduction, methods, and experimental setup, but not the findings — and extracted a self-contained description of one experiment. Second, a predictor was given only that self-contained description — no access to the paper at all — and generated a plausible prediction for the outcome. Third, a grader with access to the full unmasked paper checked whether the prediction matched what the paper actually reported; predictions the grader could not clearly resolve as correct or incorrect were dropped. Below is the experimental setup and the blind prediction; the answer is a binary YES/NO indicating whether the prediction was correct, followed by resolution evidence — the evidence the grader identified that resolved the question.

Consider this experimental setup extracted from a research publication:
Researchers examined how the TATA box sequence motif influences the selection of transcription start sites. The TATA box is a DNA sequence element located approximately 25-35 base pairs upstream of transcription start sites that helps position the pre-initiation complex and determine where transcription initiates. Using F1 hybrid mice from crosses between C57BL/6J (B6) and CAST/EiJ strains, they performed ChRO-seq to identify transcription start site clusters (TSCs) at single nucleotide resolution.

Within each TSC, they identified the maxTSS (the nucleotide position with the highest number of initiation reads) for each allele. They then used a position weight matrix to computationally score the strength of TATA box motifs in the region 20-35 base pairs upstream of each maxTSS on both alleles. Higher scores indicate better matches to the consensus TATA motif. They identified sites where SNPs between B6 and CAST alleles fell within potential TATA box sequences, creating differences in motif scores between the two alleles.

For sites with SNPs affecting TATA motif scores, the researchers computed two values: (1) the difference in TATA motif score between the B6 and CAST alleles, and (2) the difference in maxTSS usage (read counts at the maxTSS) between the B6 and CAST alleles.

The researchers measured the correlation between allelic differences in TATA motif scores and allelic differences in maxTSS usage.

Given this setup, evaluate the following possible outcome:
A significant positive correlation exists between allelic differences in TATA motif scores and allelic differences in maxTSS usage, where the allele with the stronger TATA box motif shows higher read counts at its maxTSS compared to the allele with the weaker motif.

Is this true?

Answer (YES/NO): NO